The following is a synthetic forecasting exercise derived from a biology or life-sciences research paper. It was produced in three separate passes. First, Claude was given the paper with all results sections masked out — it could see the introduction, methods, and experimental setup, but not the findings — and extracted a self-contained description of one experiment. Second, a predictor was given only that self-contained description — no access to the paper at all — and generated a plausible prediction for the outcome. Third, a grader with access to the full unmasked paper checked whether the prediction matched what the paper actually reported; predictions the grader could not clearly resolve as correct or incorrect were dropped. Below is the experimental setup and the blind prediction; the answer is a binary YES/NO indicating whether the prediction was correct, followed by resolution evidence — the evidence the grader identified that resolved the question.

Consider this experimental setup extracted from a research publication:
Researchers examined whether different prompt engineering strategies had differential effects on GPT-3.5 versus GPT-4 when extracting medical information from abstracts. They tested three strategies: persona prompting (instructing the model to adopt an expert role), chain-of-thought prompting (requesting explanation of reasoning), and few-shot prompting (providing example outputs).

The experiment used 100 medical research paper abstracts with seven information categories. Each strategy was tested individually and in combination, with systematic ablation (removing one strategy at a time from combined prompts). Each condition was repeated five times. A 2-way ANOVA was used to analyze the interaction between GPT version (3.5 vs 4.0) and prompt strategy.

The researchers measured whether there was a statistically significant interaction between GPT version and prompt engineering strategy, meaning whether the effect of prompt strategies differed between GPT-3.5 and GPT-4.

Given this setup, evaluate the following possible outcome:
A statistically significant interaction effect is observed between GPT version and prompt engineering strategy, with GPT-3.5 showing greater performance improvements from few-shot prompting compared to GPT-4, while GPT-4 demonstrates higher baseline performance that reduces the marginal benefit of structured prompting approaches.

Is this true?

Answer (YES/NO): NO